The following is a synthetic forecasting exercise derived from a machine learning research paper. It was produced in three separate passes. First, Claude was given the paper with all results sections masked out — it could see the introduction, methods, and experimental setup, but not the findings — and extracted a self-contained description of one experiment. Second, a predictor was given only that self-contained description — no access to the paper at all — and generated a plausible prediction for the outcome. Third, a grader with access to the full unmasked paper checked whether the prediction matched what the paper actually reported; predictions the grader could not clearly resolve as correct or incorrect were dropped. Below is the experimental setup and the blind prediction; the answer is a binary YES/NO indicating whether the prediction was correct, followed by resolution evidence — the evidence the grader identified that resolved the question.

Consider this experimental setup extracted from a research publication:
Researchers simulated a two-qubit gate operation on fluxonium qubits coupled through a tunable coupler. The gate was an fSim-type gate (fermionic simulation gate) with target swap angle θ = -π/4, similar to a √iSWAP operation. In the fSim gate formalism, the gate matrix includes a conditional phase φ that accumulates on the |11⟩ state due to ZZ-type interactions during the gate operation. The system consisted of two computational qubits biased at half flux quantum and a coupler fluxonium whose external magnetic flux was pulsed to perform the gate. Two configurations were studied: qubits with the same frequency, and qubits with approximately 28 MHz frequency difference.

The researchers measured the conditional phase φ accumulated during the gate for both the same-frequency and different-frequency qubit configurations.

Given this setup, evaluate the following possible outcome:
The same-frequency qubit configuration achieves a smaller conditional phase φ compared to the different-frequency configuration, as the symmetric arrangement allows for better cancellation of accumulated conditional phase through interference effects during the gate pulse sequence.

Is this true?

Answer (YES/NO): YES